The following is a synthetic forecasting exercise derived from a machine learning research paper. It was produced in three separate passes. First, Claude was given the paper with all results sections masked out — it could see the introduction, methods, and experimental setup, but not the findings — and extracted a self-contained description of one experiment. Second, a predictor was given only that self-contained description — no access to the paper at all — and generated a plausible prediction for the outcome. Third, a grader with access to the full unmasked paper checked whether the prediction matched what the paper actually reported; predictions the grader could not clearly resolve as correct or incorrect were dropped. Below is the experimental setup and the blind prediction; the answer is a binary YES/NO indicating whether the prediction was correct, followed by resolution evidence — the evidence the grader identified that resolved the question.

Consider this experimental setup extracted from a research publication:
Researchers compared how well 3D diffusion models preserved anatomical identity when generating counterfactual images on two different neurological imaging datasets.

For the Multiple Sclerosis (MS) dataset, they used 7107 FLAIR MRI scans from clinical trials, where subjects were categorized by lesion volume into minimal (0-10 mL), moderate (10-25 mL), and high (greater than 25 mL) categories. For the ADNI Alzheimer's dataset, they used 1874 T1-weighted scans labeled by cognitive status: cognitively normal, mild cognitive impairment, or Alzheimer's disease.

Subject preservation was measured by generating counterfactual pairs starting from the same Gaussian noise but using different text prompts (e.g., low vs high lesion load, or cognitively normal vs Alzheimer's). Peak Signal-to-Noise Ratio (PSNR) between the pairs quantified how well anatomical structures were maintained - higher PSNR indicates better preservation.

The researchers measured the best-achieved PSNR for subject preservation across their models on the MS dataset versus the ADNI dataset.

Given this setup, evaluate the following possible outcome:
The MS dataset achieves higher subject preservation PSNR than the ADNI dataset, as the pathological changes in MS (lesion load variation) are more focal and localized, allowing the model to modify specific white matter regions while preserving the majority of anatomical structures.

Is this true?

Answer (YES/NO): NO